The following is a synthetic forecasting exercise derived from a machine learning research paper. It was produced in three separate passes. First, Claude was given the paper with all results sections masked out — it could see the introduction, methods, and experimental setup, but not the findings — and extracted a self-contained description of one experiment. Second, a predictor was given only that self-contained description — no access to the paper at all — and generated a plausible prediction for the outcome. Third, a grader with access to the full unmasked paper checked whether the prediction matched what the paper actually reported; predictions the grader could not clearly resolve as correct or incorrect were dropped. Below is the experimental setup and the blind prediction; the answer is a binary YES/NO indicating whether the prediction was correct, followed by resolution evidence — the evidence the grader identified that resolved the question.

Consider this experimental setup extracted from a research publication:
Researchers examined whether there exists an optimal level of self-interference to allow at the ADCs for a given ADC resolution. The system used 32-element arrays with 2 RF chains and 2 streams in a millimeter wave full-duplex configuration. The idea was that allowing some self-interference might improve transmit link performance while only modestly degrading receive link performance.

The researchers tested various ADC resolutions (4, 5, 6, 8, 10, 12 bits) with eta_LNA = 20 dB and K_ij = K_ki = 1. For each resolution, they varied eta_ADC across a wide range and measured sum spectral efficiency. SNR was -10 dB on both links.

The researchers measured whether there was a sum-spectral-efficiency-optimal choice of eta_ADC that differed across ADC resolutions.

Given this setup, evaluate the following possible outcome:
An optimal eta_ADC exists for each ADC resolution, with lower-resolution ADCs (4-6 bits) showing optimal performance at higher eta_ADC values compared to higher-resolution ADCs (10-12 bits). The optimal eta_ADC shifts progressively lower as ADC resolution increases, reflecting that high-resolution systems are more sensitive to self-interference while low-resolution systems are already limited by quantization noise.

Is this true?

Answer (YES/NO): NO